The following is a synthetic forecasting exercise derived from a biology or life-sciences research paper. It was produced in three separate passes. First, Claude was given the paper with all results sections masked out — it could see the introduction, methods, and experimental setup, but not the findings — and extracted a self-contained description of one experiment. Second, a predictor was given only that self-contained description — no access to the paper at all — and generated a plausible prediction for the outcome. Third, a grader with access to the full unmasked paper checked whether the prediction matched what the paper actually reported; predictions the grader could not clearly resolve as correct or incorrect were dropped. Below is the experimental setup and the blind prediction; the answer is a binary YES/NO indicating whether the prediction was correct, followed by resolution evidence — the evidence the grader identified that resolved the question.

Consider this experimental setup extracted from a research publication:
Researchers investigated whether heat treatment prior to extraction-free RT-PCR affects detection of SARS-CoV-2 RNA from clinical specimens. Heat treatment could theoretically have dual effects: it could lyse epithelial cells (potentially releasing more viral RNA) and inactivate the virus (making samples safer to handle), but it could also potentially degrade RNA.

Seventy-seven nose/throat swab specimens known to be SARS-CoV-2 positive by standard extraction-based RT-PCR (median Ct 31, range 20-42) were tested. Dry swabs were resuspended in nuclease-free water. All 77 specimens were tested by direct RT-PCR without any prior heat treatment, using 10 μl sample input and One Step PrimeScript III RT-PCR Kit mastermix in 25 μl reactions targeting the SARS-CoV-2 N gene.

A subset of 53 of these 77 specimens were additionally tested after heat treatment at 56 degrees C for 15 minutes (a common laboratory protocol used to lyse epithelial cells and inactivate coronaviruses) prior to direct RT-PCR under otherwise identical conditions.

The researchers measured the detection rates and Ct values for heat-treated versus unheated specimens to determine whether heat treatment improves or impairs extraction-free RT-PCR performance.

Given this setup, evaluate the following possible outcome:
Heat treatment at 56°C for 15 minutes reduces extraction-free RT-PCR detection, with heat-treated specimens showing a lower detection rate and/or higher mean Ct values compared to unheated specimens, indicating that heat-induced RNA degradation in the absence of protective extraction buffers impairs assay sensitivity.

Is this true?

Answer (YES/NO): YES